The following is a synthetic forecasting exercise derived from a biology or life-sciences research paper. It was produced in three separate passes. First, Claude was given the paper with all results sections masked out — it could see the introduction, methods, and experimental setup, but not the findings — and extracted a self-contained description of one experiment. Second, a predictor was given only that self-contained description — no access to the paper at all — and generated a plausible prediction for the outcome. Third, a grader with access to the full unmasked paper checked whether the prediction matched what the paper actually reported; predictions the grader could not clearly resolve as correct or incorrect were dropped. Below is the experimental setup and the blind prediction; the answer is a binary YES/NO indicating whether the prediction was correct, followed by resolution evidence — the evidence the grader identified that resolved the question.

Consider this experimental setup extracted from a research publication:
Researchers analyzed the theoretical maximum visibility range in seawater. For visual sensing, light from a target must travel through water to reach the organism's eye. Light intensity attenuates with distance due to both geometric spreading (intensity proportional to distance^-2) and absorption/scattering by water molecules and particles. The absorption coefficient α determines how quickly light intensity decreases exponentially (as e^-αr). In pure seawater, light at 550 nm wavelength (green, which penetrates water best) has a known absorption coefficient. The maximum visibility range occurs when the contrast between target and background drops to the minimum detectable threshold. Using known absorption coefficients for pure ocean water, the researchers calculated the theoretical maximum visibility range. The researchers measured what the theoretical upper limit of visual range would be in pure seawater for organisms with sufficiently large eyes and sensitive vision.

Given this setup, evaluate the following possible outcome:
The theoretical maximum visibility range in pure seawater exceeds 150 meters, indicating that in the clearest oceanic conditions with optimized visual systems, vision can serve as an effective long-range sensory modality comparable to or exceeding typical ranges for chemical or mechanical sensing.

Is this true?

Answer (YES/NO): NO